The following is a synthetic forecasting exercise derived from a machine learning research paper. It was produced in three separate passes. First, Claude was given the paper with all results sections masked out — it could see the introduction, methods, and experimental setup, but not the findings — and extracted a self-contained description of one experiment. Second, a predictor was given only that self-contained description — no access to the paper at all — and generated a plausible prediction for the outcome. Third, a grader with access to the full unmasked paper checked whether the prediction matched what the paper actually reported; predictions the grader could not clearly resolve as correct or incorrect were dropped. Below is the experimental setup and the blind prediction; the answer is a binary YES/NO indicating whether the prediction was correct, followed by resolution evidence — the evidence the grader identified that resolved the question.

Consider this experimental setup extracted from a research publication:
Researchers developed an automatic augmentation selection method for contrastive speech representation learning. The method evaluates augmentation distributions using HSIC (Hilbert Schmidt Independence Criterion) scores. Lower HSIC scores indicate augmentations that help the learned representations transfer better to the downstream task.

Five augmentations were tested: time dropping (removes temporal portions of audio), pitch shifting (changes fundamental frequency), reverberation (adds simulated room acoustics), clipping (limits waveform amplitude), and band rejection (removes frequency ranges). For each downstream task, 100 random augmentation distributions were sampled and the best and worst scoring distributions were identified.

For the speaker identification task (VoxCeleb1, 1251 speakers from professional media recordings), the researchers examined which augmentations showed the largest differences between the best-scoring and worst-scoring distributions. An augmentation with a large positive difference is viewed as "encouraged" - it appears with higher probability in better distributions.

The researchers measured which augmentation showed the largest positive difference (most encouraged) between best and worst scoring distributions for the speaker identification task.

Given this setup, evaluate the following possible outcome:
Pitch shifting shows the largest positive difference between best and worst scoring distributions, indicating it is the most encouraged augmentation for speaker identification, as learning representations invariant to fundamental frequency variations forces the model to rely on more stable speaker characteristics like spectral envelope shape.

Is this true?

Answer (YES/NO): YES